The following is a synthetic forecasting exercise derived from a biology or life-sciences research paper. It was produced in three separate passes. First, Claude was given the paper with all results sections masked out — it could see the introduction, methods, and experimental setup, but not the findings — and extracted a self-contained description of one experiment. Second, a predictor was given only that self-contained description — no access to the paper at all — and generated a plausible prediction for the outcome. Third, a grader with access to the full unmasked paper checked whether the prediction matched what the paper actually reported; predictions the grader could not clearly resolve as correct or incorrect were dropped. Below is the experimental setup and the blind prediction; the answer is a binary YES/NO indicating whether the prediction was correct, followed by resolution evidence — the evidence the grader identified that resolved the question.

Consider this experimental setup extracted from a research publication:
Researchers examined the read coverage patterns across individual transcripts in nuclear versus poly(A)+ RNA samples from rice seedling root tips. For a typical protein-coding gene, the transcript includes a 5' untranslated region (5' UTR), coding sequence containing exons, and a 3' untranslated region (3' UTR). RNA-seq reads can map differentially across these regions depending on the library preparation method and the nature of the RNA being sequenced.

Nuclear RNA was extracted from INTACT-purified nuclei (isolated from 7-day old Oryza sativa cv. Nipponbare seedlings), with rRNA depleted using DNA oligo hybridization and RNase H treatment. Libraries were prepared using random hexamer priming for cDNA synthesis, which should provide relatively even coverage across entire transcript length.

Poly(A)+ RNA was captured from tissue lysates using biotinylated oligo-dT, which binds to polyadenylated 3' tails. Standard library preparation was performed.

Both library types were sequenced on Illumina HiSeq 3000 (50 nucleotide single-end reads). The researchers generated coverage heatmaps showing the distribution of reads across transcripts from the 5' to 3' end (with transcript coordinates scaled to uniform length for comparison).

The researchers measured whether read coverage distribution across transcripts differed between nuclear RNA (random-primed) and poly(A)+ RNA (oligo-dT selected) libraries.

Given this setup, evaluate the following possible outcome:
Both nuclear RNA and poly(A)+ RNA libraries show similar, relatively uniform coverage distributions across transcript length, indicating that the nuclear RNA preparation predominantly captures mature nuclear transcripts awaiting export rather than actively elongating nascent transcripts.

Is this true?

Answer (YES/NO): NO